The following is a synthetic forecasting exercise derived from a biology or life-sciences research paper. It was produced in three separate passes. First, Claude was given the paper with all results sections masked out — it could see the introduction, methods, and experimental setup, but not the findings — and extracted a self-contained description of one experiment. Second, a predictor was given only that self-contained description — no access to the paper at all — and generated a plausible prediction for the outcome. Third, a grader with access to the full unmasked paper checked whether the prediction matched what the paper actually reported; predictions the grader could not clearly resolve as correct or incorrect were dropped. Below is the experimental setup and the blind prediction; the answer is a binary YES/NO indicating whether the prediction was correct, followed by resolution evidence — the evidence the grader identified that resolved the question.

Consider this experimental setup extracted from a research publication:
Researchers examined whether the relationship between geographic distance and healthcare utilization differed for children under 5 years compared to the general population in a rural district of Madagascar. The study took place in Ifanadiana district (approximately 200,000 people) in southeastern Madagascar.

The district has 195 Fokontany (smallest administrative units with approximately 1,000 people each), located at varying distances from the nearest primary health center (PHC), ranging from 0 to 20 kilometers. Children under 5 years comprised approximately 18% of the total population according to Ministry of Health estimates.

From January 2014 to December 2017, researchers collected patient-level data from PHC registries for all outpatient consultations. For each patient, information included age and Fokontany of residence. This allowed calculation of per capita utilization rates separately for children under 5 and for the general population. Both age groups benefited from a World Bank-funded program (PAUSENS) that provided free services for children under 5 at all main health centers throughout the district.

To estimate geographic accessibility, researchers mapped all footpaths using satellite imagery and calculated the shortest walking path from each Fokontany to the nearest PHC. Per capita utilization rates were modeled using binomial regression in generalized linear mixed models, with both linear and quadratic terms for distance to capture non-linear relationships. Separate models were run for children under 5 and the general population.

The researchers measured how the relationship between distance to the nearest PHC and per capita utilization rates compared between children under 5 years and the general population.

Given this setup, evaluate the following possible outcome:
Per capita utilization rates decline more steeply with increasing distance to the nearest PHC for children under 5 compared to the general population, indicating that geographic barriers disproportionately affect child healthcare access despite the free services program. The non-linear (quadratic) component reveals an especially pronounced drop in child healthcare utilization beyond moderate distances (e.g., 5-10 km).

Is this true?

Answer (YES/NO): NO